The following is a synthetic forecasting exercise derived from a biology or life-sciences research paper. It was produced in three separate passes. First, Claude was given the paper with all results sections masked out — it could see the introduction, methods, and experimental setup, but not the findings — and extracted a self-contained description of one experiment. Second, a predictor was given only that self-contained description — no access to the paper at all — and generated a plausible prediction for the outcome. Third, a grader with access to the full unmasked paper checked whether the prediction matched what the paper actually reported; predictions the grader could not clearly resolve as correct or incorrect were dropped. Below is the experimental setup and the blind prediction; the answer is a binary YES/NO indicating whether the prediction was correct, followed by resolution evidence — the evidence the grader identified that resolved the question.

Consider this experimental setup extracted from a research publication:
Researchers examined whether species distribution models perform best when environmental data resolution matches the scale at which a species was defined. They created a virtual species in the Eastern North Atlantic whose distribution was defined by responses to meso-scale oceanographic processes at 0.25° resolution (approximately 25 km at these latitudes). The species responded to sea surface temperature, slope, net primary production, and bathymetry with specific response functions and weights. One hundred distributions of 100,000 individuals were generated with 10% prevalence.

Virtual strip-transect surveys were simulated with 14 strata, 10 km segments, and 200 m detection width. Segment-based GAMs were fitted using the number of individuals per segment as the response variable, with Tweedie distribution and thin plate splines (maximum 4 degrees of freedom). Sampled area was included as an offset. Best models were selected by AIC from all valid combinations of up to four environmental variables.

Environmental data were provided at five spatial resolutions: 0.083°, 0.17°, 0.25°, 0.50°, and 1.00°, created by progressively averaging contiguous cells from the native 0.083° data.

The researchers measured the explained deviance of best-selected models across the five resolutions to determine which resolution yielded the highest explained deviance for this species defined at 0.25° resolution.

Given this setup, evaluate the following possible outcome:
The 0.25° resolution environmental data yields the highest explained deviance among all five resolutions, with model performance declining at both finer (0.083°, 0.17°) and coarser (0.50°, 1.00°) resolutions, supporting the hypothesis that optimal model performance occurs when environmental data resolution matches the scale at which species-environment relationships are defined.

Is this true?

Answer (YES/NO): NO